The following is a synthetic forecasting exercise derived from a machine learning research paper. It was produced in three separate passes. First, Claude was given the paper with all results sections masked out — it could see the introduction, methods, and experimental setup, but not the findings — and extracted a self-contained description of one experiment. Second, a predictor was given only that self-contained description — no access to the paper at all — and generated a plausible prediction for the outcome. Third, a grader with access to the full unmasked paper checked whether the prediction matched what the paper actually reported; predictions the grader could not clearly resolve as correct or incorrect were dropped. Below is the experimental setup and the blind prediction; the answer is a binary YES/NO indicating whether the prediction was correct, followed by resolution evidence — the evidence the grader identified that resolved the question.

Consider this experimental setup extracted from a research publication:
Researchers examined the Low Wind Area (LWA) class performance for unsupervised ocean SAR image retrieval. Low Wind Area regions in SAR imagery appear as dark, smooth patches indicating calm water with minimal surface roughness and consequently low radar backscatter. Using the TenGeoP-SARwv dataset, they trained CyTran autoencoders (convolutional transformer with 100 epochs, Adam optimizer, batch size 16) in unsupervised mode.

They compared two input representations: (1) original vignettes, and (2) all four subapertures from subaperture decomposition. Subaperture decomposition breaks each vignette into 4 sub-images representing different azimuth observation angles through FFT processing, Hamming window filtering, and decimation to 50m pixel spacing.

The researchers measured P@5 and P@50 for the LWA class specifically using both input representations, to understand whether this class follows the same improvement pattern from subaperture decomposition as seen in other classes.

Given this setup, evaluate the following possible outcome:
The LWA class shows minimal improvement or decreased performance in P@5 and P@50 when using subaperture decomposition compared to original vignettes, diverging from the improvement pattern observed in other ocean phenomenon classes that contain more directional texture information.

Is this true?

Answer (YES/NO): YES